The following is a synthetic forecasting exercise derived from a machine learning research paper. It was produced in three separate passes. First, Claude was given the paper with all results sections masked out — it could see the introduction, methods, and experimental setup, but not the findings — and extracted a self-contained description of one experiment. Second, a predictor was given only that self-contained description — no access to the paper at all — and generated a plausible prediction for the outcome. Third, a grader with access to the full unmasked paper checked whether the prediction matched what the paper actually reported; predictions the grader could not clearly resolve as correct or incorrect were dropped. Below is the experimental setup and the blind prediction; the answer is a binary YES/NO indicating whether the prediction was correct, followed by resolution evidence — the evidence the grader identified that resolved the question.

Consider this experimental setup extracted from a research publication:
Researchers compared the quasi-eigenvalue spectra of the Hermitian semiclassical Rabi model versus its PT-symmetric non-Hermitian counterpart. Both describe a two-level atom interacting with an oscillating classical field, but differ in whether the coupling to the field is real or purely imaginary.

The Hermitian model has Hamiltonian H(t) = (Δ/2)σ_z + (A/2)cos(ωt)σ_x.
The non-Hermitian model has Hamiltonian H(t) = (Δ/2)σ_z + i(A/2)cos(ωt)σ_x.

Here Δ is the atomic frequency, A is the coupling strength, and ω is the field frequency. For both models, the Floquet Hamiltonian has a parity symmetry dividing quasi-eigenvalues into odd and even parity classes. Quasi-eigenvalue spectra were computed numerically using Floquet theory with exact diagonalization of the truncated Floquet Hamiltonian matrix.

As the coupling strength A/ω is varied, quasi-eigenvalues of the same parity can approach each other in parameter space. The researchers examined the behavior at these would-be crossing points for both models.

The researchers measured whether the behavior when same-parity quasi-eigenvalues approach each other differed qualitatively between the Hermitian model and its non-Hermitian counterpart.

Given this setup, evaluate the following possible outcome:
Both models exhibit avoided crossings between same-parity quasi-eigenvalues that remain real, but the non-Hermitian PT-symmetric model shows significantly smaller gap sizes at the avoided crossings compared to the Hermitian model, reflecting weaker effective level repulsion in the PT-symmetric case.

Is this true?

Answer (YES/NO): NO